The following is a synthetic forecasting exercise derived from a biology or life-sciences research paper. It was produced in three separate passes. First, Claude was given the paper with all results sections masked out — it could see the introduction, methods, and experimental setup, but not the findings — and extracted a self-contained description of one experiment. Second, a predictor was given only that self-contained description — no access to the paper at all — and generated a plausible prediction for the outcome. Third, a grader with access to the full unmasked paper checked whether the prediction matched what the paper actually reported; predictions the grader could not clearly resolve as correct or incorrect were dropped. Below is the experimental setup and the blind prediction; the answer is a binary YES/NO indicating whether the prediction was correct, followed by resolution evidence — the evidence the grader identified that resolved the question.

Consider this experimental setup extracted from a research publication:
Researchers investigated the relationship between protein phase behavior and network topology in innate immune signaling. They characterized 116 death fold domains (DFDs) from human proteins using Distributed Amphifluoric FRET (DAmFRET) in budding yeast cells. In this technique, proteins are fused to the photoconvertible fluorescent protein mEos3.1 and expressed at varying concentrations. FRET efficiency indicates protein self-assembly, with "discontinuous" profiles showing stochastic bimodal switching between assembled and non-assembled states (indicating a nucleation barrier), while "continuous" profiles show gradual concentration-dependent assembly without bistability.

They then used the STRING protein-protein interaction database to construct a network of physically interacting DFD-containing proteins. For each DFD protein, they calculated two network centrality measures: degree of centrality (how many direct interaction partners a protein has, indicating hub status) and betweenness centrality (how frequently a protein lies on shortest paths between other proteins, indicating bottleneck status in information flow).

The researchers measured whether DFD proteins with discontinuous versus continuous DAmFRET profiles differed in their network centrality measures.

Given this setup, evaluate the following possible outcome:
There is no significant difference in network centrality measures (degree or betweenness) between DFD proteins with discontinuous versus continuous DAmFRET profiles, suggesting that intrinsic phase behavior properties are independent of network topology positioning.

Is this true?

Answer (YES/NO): NO